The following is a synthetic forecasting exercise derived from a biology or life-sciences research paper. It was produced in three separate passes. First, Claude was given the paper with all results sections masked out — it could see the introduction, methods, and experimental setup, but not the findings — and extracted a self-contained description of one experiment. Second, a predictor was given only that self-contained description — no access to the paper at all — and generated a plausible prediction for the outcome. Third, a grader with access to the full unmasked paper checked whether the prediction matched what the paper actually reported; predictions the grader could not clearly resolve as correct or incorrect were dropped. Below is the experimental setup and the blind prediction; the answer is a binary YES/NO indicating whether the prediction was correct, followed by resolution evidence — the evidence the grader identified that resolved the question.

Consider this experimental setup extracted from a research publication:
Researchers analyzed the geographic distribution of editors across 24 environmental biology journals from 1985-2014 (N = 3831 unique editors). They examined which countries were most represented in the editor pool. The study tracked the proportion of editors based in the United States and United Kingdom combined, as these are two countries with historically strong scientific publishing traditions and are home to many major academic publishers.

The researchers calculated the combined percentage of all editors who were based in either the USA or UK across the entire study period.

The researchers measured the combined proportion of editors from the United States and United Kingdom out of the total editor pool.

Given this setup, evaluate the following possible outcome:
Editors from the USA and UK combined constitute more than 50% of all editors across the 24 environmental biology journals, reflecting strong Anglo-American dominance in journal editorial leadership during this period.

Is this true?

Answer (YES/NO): YES